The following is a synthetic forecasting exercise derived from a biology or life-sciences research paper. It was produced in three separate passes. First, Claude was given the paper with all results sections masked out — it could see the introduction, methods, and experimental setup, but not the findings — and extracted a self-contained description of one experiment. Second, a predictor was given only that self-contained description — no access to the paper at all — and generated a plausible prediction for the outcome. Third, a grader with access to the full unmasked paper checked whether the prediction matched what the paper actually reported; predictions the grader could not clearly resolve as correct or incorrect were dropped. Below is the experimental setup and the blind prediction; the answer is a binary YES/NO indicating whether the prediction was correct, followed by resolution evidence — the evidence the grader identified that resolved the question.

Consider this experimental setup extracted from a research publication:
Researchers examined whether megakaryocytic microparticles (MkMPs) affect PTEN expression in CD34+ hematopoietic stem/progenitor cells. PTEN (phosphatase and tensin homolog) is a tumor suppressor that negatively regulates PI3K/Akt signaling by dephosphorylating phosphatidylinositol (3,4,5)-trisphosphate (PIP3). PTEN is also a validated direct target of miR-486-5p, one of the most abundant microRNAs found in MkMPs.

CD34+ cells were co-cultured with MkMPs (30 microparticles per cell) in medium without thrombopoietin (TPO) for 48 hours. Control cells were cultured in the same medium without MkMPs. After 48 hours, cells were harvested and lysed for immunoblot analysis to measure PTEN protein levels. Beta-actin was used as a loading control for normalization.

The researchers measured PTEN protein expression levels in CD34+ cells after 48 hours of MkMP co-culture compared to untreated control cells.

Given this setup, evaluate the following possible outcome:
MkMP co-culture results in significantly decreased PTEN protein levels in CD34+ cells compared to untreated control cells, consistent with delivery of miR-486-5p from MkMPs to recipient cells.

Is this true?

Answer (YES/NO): YES